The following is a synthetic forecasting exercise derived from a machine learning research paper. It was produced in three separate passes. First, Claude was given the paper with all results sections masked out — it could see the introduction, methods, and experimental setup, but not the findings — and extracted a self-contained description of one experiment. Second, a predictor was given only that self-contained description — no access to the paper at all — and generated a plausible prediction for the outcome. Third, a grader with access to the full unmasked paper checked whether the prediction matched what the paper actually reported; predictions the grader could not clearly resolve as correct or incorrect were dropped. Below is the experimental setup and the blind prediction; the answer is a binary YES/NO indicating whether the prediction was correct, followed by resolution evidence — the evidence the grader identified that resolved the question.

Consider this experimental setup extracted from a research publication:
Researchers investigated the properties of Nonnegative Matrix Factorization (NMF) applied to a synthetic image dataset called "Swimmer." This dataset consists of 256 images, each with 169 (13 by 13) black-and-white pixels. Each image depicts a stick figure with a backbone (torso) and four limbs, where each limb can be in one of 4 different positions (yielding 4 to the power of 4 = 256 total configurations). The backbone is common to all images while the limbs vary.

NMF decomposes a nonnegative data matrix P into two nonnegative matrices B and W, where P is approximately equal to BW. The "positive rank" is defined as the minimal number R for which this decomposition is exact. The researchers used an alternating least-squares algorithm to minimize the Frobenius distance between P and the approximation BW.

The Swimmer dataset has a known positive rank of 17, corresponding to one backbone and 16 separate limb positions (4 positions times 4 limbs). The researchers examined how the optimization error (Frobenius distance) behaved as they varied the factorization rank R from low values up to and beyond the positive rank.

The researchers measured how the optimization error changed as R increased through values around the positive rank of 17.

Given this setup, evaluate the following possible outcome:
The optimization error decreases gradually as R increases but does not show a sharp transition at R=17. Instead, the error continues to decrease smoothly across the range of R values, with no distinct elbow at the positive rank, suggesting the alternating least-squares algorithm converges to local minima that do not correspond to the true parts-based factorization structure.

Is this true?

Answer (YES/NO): NO